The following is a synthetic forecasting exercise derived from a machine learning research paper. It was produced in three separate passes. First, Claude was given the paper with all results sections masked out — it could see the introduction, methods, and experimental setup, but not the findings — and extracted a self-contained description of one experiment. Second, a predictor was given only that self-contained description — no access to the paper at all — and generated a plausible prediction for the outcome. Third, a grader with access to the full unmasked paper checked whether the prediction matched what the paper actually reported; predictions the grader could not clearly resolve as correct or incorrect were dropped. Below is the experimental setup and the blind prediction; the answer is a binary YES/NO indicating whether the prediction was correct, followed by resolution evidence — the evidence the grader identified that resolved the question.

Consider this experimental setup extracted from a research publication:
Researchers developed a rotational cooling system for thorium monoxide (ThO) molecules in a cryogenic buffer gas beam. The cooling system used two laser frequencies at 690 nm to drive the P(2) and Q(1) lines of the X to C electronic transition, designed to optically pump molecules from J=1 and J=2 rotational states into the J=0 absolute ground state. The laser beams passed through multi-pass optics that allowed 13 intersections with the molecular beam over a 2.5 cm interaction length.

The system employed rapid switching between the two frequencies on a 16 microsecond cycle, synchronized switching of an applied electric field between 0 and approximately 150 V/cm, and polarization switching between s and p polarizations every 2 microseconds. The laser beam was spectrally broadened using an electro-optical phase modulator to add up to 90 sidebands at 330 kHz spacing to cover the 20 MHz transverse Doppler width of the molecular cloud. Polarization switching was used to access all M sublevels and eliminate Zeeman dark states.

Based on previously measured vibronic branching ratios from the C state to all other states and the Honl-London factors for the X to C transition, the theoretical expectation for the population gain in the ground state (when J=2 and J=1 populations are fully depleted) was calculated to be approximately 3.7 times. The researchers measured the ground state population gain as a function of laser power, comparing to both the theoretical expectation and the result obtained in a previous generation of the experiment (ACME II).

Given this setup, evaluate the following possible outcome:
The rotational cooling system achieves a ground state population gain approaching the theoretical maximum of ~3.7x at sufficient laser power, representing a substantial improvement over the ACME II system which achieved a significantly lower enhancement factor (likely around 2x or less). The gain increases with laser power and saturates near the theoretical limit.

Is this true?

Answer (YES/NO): NO